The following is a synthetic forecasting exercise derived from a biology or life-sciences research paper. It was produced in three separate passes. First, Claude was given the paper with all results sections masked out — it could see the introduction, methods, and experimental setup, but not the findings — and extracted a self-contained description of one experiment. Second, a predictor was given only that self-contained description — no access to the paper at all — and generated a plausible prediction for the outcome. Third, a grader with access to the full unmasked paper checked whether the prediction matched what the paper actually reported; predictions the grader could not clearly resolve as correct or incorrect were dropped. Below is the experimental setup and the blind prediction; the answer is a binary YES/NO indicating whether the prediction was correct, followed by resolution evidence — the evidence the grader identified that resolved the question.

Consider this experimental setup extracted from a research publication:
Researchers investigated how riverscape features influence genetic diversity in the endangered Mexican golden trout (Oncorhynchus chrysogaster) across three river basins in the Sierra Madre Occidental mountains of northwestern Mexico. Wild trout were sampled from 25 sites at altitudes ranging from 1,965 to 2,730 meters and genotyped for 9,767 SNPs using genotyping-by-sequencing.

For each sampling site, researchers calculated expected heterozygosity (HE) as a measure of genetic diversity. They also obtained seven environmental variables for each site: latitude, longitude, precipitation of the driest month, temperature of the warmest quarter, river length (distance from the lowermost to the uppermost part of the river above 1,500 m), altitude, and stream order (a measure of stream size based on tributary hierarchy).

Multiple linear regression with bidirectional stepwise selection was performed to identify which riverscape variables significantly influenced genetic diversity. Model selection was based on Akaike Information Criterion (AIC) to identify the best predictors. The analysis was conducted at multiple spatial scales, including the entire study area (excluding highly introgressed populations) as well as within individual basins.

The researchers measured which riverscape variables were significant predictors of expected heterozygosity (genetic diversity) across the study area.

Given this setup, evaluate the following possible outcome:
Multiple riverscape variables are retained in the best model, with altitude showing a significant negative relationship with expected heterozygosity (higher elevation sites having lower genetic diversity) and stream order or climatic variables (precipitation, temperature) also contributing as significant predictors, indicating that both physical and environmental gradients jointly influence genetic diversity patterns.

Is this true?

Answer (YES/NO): NO